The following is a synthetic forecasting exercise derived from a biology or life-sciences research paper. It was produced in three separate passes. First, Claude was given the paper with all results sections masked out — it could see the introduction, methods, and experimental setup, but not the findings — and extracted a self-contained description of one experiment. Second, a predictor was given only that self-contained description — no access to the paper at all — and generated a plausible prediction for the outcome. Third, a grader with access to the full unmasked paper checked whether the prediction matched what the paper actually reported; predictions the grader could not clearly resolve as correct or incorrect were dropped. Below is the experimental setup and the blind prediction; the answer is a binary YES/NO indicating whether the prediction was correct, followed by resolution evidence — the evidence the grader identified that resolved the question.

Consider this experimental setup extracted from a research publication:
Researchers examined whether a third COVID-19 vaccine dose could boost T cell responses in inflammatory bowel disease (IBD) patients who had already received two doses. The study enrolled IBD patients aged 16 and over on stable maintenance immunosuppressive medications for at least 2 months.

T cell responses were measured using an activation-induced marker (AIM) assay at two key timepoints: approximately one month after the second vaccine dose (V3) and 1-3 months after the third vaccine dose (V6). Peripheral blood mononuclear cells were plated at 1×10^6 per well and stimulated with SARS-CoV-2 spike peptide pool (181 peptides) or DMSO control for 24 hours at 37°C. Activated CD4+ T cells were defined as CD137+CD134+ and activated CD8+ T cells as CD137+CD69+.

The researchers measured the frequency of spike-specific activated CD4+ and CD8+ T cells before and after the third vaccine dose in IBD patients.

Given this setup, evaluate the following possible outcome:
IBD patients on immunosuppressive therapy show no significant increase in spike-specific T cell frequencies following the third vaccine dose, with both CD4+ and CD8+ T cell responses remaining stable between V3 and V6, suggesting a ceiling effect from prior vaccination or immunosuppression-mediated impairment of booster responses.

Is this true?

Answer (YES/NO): NO